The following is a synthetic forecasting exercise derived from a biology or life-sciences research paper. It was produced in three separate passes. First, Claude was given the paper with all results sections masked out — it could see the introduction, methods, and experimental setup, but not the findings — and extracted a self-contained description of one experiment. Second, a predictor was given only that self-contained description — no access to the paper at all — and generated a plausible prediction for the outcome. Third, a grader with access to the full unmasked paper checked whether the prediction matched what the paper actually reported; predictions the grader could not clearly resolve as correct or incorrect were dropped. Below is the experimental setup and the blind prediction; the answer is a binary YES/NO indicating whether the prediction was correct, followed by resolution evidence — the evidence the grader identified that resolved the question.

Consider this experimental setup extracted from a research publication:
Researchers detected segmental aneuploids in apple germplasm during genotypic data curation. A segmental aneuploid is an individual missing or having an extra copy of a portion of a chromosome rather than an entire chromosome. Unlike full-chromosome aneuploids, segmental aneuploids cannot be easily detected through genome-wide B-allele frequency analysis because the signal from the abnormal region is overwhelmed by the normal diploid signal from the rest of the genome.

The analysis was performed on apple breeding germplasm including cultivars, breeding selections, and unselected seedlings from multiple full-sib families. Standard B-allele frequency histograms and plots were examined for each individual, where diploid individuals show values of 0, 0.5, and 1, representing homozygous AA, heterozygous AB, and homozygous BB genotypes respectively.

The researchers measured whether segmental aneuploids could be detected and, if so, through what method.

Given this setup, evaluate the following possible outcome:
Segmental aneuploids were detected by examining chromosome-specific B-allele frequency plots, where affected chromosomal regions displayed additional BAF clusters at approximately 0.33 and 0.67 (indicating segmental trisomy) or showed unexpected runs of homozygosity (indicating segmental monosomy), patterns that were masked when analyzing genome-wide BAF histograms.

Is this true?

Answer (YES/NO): NO